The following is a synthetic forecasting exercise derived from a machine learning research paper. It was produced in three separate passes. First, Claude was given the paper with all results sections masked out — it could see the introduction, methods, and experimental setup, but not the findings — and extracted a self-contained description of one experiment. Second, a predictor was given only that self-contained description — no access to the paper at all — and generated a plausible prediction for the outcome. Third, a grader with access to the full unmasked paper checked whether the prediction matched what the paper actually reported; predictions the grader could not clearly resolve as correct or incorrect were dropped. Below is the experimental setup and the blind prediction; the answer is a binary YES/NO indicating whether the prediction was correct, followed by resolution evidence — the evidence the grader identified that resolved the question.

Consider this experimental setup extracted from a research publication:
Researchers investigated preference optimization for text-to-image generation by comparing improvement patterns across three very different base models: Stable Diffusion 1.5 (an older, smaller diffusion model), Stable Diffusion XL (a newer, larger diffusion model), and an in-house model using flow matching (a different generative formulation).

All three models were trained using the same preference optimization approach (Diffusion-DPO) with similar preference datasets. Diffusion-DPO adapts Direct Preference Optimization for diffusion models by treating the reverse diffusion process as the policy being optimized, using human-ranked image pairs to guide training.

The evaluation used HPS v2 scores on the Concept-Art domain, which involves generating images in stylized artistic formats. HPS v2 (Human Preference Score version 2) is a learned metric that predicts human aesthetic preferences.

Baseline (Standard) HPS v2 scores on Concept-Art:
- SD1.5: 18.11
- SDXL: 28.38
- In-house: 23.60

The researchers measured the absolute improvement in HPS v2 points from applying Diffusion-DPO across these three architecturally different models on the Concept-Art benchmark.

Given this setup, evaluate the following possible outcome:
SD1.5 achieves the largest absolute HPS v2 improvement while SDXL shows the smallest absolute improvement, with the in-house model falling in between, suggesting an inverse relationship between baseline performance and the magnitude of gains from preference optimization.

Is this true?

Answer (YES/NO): YES